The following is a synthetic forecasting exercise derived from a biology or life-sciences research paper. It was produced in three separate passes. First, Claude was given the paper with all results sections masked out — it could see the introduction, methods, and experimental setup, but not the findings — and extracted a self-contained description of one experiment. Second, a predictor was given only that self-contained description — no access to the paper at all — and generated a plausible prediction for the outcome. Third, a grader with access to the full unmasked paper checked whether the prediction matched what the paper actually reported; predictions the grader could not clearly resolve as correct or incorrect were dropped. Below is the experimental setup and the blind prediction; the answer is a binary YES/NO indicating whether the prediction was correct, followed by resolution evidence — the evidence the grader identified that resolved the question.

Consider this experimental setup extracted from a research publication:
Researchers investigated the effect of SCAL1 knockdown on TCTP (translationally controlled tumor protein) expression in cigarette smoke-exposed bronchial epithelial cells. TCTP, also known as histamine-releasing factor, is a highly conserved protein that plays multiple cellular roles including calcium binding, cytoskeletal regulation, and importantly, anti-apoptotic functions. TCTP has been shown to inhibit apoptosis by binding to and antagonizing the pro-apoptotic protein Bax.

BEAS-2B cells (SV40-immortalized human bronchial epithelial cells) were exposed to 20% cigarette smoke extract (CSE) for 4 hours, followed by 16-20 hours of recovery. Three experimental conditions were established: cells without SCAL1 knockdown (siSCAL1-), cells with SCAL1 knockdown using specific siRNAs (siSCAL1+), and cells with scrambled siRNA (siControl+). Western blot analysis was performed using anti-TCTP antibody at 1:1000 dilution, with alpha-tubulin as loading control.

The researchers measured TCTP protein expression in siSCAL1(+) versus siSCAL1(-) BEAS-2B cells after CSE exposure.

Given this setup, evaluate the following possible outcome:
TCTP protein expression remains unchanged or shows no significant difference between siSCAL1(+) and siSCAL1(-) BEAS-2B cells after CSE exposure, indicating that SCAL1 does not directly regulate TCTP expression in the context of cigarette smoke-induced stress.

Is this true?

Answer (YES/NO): NO